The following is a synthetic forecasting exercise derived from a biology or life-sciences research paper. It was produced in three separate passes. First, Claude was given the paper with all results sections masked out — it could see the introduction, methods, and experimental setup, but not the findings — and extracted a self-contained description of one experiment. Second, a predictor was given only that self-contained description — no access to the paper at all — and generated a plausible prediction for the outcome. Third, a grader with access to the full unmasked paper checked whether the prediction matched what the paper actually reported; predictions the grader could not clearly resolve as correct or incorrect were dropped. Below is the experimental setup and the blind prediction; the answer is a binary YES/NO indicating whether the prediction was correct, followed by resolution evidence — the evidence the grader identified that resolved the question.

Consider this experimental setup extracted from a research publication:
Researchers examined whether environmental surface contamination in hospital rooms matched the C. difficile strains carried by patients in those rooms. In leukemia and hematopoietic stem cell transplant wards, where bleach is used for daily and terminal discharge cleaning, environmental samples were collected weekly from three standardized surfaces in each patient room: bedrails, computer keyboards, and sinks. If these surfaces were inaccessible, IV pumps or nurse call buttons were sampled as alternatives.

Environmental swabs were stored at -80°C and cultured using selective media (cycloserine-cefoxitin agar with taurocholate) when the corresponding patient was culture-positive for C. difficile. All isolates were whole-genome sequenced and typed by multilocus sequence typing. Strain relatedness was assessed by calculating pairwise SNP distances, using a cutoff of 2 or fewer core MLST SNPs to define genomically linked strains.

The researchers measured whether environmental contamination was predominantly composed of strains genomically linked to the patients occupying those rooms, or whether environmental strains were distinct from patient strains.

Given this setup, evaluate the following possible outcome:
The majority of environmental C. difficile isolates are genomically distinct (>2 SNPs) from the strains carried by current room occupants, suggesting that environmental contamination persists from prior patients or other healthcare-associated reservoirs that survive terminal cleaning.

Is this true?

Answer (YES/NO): NO